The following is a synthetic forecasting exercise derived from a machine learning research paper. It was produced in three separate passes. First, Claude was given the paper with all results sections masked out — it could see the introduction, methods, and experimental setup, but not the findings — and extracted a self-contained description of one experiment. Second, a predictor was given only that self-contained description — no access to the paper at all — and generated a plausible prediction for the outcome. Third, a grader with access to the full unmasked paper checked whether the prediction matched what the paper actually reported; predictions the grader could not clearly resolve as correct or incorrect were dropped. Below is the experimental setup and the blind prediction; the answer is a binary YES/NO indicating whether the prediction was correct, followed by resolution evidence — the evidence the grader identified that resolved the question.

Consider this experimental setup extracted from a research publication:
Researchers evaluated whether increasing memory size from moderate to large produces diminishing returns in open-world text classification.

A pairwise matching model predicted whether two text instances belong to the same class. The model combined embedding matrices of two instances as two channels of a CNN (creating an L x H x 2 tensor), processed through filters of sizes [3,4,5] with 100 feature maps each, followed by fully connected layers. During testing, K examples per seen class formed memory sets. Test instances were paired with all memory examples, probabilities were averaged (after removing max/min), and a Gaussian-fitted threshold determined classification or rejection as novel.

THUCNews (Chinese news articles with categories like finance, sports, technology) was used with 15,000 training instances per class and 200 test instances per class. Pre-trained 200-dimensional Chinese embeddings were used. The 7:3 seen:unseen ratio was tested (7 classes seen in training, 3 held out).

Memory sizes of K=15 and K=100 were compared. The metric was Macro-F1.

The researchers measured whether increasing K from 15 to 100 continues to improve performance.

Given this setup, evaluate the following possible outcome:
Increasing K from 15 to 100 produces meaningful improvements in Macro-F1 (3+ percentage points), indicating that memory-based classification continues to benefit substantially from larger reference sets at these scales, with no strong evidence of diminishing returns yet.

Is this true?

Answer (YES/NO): NO